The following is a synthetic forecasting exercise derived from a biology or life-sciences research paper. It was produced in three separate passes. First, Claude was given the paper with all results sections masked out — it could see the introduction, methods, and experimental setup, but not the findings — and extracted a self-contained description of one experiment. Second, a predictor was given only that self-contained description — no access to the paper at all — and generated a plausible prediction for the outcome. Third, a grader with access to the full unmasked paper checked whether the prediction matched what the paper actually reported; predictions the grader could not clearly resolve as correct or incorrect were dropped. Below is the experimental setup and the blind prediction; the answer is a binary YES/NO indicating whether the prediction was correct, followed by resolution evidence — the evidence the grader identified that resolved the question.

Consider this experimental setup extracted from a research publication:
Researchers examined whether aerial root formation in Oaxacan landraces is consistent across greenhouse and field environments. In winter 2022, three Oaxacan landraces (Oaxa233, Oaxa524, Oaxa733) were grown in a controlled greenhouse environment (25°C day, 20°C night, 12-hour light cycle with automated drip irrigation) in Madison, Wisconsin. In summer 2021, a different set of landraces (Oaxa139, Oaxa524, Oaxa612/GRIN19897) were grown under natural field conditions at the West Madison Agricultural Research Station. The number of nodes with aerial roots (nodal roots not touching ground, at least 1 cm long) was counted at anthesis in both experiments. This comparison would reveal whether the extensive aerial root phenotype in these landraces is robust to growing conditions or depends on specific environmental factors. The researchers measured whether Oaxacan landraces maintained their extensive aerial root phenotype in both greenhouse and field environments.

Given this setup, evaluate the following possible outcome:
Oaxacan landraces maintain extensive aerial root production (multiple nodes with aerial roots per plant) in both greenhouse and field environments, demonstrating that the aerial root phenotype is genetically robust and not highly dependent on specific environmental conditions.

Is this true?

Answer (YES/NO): YES